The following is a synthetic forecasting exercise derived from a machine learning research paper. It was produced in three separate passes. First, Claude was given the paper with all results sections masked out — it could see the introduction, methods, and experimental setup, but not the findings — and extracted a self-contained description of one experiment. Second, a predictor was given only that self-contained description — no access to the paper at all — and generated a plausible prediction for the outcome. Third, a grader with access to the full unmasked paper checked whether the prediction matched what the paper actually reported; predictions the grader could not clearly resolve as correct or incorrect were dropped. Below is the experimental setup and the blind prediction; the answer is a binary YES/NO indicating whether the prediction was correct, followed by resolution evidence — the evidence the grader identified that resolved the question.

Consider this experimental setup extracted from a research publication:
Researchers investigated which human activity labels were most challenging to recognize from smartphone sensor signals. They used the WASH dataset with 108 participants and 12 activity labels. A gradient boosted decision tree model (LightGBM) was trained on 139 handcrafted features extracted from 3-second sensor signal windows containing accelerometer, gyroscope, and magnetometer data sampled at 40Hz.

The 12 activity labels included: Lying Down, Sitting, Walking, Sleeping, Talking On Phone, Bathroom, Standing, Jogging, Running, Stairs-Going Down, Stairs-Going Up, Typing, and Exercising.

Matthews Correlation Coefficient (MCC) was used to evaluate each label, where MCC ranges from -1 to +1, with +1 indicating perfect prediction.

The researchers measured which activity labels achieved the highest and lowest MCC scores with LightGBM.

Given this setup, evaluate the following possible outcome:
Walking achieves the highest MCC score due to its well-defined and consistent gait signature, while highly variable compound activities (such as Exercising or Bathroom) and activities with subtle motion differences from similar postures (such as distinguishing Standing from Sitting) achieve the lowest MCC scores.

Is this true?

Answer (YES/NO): NO